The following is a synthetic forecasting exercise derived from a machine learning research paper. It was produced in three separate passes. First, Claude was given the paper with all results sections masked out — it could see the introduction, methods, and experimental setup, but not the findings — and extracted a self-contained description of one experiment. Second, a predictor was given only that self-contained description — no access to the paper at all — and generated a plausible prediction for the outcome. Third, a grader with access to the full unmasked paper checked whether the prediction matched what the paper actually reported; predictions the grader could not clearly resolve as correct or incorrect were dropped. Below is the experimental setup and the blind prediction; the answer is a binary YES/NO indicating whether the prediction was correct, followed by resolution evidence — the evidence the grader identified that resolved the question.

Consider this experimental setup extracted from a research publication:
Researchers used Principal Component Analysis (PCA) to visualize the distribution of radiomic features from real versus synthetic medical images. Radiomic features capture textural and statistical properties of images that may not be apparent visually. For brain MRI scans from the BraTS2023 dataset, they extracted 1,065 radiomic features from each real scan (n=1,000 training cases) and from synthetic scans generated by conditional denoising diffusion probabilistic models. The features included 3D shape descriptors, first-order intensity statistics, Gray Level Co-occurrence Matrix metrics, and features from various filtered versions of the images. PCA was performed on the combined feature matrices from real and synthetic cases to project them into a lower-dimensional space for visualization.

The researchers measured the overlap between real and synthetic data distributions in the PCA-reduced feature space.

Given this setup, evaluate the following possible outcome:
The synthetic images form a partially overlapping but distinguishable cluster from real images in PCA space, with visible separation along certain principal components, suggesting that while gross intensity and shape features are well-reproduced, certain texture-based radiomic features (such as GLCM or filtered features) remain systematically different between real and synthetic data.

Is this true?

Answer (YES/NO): NO